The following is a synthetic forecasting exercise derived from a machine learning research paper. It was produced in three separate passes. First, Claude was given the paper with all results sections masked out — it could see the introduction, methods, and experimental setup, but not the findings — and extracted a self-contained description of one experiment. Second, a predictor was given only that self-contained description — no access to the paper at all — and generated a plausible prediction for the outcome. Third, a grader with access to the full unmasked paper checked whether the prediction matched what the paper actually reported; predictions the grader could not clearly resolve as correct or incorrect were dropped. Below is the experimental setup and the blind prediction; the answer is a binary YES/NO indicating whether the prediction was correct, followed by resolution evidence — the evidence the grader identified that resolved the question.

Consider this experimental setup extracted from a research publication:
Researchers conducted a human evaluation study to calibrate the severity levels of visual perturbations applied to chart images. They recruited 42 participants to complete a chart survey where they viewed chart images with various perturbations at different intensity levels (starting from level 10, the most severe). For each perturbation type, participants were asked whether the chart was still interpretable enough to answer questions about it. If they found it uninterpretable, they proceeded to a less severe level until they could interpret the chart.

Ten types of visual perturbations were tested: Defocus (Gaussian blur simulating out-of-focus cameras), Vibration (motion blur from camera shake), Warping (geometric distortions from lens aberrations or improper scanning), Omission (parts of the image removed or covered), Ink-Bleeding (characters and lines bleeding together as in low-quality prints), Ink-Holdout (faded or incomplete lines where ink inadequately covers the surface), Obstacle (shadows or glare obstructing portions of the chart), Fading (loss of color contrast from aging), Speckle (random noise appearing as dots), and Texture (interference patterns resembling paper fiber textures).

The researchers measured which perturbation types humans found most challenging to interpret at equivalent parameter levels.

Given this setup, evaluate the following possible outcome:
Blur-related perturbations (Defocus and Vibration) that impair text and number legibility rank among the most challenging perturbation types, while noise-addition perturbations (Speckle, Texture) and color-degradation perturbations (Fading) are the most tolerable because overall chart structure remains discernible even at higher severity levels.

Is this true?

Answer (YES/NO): NO